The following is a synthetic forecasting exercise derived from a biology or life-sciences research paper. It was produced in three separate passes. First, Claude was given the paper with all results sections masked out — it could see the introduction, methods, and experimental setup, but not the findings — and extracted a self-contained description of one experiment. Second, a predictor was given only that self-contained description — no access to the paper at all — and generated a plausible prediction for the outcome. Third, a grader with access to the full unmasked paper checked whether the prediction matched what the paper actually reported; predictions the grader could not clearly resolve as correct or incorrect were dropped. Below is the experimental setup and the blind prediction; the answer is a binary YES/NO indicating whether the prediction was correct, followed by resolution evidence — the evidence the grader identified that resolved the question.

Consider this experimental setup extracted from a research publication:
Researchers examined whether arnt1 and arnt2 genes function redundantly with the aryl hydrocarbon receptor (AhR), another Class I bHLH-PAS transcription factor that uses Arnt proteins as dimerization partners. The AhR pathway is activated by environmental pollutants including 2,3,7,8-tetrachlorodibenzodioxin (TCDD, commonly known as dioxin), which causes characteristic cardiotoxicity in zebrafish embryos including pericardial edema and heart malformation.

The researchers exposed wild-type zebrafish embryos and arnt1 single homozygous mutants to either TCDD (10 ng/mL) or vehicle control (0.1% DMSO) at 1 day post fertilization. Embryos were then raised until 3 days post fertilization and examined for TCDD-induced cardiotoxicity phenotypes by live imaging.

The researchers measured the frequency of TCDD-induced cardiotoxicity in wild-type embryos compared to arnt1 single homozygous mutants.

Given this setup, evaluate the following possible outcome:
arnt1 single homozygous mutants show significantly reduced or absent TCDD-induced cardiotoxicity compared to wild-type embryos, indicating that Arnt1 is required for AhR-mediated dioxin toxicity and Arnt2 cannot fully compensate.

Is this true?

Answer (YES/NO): YES